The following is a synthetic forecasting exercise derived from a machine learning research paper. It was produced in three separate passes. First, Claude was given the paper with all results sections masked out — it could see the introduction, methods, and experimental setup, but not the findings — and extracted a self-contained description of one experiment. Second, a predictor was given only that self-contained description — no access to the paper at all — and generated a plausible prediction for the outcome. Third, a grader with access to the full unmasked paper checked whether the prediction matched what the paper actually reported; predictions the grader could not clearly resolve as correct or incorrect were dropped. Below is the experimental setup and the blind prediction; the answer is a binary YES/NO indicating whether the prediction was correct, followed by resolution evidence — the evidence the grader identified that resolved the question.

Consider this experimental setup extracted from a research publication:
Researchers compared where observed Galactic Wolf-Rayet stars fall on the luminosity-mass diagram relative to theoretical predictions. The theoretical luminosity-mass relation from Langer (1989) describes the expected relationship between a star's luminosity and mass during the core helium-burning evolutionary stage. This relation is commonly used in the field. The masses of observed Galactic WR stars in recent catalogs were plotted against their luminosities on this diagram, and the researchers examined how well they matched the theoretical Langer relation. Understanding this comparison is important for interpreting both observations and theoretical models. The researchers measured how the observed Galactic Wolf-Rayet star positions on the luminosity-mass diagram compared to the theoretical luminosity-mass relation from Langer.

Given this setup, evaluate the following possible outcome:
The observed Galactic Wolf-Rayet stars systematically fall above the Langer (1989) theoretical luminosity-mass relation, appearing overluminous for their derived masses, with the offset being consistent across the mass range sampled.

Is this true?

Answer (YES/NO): NO